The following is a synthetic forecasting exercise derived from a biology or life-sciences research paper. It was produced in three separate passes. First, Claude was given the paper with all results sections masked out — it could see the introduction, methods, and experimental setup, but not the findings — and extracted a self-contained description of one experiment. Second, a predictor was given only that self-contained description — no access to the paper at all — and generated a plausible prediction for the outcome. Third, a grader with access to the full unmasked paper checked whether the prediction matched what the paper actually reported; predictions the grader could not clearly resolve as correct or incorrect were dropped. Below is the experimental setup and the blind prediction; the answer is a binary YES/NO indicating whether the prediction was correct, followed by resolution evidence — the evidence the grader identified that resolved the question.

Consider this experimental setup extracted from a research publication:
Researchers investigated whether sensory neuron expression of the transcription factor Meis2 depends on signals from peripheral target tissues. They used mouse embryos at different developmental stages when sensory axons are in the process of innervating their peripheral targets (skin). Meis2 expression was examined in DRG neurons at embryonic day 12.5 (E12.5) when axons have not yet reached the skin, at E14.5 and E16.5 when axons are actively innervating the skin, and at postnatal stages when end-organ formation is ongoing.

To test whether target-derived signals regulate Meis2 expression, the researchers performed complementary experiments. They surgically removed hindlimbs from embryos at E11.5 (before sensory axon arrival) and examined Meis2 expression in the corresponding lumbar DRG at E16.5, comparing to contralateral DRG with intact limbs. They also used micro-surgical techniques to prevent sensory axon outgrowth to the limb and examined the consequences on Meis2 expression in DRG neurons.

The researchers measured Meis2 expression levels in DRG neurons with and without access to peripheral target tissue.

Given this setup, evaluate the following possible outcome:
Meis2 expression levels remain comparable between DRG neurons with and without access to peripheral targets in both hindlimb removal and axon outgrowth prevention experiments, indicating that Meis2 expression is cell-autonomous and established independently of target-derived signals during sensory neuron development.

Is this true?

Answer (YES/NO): NO